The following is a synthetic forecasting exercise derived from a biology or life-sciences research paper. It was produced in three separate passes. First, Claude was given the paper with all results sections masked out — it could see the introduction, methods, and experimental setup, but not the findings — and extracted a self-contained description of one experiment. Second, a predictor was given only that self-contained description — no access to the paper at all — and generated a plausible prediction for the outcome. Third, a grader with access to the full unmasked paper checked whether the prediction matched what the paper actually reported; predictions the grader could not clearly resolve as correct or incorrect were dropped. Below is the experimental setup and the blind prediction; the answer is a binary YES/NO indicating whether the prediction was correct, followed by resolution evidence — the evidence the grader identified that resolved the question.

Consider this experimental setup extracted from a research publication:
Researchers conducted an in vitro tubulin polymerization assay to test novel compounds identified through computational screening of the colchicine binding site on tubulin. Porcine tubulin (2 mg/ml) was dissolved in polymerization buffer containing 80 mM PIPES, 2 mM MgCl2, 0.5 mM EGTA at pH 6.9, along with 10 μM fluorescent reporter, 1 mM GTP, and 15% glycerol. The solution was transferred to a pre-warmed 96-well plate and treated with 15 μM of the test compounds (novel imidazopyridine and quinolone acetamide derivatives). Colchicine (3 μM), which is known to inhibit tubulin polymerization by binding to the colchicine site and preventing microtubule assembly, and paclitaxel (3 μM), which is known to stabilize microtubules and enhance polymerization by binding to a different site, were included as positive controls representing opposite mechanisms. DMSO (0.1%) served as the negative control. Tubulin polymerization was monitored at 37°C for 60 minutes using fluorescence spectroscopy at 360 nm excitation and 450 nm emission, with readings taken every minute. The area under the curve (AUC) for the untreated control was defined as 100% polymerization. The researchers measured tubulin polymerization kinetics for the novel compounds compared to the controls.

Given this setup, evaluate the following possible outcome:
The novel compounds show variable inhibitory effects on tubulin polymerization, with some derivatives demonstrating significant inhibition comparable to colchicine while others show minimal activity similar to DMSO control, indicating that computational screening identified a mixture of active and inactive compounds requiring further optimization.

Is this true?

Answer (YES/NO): NO